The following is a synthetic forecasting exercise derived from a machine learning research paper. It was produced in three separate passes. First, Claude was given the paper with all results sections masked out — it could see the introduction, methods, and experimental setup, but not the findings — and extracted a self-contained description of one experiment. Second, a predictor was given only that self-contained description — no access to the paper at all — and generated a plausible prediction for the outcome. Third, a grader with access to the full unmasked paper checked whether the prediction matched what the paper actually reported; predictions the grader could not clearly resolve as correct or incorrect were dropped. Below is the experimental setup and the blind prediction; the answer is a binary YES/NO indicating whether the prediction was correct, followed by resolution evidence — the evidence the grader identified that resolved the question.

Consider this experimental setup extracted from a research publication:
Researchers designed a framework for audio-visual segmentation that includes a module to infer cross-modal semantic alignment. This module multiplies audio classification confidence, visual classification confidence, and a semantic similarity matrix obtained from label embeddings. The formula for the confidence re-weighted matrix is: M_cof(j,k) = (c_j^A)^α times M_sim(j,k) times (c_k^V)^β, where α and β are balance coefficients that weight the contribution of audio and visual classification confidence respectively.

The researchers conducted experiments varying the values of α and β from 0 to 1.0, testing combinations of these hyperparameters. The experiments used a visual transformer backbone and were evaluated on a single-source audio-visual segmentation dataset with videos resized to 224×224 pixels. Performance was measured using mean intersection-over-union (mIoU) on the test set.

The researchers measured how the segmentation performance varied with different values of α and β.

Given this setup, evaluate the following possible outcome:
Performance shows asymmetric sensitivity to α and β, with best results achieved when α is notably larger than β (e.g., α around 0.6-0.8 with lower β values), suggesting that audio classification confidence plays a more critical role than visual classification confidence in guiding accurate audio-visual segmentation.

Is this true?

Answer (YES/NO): NO